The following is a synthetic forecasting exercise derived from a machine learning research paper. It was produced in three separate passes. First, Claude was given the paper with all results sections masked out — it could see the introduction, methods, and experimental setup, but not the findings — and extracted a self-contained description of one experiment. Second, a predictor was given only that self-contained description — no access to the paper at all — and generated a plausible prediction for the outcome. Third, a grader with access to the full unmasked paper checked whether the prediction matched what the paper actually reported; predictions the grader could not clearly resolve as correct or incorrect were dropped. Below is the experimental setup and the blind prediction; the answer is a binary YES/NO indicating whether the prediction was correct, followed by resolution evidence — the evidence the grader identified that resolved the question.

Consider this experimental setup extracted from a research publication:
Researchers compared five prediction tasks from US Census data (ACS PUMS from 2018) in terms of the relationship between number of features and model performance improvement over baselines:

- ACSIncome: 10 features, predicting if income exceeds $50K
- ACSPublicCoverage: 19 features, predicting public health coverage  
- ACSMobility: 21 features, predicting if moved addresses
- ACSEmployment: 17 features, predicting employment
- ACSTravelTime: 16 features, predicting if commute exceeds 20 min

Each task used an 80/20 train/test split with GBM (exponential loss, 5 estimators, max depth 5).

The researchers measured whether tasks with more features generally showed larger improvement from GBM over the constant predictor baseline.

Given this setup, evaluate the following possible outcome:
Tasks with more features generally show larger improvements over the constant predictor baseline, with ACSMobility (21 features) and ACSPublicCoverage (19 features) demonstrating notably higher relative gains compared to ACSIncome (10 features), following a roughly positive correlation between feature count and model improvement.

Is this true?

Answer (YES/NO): NO